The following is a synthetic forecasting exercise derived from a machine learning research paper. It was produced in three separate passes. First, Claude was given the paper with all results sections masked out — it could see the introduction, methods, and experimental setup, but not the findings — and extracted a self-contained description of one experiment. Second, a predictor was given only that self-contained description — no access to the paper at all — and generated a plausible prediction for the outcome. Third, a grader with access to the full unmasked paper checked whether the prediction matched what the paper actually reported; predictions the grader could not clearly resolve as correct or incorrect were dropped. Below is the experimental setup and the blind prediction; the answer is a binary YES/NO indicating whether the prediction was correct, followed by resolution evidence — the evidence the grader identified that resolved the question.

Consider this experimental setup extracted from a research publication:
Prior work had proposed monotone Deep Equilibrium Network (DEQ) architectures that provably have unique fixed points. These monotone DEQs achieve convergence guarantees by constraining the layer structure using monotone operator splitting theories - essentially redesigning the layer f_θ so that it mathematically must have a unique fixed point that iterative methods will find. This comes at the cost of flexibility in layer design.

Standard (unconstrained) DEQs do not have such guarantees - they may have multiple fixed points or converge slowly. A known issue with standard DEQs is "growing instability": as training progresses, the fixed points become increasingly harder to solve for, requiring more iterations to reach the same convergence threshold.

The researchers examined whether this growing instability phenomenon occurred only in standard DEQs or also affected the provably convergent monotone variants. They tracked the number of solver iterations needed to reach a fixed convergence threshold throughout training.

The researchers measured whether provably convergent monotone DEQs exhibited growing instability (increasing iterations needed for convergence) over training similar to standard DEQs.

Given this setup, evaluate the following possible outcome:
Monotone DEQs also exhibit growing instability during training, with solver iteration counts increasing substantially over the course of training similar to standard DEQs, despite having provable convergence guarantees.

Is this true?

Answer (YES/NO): YES